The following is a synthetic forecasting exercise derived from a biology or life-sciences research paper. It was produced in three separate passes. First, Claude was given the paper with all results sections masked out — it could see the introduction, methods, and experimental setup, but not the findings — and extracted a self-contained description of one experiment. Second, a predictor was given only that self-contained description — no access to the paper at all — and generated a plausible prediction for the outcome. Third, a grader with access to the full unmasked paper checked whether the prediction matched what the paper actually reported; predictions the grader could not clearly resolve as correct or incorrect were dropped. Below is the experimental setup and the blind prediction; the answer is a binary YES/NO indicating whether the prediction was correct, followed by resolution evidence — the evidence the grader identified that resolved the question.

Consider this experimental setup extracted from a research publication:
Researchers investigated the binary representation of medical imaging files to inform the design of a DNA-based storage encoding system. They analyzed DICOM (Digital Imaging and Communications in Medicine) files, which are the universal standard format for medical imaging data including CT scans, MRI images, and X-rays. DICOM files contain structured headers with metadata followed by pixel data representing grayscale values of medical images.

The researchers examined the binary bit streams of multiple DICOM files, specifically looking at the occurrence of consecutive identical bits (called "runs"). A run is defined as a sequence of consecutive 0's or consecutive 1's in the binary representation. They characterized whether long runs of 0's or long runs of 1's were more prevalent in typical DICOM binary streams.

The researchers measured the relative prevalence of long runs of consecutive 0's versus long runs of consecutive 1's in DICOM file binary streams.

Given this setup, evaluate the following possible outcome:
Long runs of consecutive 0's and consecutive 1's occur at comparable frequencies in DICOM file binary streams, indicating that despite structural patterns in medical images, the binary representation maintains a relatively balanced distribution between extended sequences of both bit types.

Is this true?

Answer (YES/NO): NO